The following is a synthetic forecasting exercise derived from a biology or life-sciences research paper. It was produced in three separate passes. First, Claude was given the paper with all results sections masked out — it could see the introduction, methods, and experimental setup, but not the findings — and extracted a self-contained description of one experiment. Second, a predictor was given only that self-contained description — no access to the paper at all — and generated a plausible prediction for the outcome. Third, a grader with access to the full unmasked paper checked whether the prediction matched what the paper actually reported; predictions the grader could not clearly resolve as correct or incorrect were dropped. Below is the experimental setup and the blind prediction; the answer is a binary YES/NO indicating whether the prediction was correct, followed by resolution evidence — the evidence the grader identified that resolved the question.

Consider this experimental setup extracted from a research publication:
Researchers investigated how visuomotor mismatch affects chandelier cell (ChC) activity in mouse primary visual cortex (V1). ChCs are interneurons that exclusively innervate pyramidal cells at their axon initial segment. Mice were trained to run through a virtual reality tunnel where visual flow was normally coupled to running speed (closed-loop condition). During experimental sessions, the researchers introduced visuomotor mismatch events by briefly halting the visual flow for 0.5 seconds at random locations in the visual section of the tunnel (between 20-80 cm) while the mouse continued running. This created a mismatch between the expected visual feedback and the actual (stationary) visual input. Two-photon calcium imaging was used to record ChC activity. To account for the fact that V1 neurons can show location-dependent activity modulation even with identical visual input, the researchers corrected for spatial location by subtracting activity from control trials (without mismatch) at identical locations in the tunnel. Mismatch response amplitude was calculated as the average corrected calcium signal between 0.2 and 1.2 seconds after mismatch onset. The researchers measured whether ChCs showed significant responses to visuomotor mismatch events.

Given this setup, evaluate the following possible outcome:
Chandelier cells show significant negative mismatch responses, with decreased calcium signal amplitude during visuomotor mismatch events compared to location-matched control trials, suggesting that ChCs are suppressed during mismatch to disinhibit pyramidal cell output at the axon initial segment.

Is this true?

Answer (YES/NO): NO